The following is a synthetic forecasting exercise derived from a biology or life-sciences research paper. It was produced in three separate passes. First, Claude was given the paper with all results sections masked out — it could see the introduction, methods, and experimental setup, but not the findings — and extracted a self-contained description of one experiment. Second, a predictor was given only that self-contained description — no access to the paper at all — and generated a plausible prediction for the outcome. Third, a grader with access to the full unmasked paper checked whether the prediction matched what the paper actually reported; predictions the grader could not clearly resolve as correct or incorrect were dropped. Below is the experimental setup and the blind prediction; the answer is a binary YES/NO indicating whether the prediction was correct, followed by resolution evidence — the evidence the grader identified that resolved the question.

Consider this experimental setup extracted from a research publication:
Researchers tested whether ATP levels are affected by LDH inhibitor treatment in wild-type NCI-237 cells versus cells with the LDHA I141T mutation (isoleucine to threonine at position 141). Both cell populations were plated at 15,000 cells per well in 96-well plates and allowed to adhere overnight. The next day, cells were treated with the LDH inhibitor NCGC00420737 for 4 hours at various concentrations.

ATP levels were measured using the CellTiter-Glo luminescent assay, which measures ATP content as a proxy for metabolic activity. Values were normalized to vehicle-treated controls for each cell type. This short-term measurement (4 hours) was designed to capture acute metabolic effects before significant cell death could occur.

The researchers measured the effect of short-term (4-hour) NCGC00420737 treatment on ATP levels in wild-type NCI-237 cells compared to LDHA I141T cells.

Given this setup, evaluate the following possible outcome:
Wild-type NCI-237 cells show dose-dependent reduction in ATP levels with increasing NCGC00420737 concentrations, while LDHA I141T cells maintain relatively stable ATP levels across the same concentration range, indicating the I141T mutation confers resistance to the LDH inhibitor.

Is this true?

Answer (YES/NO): YES